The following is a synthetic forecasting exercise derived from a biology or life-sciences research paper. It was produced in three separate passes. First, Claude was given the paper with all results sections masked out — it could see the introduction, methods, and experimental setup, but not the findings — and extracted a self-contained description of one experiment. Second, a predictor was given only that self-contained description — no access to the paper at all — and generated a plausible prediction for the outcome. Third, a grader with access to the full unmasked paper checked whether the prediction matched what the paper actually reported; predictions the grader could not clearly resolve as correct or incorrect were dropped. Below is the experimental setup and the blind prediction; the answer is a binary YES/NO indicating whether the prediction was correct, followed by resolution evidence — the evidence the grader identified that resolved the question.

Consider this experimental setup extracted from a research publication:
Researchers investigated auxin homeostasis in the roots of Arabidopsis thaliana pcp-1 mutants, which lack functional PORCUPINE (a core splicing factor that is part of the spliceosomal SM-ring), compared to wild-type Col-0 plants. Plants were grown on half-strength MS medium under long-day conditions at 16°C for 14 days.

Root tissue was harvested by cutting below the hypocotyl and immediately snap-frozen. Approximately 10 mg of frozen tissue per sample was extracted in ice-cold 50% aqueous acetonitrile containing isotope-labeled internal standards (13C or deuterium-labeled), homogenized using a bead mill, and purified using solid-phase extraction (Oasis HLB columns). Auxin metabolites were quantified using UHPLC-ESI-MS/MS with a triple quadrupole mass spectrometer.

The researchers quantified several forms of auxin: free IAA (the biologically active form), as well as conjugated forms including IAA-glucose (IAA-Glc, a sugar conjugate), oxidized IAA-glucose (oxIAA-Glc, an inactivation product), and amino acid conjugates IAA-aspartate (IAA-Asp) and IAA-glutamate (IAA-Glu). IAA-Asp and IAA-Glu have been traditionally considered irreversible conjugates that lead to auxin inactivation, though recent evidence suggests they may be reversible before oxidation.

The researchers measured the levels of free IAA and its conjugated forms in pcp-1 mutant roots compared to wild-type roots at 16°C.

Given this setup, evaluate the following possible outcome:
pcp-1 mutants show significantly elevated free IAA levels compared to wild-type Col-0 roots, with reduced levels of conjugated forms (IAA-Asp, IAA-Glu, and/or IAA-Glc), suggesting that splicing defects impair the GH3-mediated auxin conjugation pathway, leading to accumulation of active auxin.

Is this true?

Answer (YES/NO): NO